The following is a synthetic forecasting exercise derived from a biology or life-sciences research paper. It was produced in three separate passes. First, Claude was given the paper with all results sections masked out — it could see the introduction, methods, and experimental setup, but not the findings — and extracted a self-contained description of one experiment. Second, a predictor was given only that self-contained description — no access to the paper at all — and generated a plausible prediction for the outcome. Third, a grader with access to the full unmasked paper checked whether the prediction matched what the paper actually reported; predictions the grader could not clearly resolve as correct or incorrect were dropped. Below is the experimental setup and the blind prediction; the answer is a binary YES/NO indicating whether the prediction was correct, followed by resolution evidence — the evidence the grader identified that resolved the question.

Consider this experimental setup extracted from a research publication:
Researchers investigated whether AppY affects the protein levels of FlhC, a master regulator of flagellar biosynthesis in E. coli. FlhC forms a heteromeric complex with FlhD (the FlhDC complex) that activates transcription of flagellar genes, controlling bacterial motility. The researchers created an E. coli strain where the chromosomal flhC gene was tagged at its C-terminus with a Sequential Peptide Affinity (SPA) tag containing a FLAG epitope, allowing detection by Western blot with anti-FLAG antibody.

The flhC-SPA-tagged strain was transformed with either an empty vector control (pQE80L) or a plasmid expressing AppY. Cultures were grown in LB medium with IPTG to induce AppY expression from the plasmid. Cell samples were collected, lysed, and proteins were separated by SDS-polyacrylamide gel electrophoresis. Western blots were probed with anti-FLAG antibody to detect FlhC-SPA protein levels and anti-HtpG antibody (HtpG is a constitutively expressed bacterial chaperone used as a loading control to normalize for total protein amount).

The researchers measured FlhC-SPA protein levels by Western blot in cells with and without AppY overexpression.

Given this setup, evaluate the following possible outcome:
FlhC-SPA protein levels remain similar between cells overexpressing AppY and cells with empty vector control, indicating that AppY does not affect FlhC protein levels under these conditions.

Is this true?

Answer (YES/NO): NO